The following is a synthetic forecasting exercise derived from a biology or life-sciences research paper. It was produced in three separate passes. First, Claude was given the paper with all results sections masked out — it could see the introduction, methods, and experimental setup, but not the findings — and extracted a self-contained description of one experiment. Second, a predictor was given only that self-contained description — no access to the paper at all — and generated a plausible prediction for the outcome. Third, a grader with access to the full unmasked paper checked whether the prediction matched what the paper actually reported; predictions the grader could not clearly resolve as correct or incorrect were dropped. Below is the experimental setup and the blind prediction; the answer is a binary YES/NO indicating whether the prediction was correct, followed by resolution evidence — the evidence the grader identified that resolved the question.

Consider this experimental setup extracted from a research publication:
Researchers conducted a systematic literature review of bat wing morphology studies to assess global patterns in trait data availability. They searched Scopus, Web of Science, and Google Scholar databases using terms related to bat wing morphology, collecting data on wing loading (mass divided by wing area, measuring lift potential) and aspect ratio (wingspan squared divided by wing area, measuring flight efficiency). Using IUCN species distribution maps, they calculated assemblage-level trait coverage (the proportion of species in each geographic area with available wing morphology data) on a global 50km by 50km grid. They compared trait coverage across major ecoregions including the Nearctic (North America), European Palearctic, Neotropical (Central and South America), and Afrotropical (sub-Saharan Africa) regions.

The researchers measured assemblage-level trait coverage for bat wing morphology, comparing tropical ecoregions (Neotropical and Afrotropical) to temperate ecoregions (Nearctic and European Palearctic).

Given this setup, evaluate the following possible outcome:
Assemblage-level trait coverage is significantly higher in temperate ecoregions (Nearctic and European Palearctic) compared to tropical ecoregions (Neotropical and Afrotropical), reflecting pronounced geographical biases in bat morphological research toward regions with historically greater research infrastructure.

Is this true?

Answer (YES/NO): YES